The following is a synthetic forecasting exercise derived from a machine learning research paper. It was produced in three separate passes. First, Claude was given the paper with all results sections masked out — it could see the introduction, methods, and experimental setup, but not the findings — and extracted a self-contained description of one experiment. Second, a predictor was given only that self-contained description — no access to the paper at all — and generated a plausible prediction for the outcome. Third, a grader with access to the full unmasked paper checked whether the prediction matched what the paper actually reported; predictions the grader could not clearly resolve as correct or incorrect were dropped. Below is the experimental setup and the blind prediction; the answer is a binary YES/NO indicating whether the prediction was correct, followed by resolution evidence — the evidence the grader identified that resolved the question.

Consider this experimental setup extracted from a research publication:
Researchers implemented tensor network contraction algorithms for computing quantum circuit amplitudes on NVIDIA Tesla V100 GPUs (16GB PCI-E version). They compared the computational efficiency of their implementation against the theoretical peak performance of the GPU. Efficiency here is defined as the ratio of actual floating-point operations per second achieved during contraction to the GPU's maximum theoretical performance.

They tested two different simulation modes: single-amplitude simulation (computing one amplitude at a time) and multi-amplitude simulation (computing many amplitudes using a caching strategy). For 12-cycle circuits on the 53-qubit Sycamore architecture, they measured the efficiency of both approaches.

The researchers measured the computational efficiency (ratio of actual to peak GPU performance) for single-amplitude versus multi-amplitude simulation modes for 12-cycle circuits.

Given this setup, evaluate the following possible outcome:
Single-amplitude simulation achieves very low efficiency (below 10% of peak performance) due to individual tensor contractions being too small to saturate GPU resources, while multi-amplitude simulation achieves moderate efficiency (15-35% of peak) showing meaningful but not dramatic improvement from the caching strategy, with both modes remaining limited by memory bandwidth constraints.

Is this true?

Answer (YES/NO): NO